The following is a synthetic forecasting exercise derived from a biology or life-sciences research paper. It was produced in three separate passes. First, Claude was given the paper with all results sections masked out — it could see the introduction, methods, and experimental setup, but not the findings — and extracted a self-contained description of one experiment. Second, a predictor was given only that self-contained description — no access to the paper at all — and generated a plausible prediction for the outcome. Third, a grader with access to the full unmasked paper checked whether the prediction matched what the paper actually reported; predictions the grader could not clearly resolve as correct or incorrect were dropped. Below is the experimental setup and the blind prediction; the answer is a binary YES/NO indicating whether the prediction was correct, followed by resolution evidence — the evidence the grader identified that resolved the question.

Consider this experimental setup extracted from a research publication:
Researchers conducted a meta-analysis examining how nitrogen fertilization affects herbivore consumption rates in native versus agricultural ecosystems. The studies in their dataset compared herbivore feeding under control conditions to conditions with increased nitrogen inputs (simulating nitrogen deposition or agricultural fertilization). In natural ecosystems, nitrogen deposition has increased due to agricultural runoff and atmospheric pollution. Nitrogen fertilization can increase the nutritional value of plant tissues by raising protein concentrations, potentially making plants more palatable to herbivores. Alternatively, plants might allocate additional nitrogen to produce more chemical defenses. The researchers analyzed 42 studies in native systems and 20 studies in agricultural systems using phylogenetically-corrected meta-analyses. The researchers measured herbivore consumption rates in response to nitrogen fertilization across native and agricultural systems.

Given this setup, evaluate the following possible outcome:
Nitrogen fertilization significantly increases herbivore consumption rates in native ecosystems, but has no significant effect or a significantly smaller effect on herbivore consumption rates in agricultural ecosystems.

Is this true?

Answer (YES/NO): YES